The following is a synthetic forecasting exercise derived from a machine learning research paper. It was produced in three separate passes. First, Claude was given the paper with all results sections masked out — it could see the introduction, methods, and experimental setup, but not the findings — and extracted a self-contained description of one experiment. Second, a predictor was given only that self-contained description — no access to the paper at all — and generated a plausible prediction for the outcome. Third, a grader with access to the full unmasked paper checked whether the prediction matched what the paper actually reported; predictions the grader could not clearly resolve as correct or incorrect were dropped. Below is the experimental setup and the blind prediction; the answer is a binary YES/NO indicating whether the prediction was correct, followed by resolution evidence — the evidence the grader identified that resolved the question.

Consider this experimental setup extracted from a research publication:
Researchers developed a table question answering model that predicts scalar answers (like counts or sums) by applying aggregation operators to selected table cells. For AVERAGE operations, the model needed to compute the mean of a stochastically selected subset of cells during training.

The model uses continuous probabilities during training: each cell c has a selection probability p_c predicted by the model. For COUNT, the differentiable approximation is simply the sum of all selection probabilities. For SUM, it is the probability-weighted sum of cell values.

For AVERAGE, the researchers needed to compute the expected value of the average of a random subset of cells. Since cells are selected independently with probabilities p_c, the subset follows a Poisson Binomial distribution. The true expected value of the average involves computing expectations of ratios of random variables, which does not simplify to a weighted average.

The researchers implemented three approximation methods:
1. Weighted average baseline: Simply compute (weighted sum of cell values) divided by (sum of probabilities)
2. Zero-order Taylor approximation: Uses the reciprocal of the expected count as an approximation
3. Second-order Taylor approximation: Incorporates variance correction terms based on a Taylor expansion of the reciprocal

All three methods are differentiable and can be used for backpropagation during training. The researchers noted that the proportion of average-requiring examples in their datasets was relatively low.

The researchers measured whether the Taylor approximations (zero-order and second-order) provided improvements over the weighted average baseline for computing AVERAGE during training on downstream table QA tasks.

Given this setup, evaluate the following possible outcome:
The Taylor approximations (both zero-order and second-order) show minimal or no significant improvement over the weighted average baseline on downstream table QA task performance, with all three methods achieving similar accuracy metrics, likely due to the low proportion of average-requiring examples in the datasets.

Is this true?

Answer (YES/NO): NO